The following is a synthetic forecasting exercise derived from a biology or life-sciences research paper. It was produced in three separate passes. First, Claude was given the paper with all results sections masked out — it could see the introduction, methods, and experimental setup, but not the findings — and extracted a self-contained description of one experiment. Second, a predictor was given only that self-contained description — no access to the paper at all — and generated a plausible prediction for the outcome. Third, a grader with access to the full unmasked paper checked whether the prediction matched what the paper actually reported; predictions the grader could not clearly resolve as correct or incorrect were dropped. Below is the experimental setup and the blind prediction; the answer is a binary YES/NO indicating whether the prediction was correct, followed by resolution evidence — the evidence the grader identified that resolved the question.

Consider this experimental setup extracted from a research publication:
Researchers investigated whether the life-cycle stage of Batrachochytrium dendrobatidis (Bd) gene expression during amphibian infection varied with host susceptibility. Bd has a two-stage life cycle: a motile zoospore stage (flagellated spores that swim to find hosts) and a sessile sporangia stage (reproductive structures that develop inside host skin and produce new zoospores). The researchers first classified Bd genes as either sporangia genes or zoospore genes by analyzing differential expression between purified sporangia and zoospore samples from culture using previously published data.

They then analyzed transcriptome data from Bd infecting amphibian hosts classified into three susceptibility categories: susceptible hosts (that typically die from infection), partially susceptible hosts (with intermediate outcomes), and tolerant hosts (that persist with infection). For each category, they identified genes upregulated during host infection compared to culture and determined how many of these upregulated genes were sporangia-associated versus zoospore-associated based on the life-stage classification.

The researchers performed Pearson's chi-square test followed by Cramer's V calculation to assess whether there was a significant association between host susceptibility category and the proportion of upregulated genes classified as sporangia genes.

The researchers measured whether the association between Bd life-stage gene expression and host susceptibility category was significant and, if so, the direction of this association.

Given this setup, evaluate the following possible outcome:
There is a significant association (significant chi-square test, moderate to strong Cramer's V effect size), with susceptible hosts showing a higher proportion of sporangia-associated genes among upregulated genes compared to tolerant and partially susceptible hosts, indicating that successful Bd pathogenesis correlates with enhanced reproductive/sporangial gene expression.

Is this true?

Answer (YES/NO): YES